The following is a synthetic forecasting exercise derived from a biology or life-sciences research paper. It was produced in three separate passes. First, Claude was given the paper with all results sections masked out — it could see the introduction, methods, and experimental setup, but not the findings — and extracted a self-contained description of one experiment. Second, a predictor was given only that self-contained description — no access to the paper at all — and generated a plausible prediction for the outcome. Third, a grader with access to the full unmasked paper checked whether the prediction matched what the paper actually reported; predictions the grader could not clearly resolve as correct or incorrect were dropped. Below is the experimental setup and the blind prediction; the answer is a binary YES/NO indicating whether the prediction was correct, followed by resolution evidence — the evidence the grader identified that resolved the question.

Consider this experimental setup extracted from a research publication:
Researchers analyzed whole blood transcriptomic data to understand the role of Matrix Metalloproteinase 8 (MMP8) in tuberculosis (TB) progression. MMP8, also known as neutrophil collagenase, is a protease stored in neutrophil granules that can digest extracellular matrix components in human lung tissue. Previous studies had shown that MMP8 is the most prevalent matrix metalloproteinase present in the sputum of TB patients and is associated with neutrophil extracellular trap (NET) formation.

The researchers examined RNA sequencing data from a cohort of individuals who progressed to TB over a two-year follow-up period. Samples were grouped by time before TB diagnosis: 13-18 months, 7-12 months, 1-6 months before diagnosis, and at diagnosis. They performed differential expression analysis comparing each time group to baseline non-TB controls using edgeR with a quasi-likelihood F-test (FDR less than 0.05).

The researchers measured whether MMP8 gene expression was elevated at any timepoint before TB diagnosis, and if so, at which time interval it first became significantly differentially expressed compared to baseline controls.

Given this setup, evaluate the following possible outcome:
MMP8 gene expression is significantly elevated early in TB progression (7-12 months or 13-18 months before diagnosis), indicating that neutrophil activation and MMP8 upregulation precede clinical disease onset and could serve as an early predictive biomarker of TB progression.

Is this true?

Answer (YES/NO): NO